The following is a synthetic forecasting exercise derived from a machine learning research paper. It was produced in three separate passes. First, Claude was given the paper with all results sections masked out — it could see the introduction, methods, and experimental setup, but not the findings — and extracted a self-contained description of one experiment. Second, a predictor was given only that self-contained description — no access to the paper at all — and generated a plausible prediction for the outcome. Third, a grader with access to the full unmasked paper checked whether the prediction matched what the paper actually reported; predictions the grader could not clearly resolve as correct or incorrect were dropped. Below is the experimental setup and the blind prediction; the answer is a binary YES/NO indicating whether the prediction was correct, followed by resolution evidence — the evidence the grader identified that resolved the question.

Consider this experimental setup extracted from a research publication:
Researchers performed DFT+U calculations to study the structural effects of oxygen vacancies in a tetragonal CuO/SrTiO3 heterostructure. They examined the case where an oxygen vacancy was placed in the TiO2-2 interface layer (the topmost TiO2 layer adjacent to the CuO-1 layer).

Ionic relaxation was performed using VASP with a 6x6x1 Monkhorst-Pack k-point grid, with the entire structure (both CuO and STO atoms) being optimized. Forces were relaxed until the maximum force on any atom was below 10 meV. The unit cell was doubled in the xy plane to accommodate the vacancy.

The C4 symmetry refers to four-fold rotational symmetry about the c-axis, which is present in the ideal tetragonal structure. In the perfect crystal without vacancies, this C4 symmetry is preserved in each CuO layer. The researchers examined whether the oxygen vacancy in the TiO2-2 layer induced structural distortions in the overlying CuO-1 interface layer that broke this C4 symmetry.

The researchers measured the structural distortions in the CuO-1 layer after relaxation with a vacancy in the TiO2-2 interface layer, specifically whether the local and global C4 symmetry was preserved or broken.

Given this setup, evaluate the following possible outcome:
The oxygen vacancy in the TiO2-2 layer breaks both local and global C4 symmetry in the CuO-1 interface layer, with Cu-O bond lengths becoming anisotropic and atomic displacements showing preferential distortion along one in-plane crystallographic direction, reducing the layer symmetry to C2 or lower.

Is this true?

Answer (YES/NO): YES